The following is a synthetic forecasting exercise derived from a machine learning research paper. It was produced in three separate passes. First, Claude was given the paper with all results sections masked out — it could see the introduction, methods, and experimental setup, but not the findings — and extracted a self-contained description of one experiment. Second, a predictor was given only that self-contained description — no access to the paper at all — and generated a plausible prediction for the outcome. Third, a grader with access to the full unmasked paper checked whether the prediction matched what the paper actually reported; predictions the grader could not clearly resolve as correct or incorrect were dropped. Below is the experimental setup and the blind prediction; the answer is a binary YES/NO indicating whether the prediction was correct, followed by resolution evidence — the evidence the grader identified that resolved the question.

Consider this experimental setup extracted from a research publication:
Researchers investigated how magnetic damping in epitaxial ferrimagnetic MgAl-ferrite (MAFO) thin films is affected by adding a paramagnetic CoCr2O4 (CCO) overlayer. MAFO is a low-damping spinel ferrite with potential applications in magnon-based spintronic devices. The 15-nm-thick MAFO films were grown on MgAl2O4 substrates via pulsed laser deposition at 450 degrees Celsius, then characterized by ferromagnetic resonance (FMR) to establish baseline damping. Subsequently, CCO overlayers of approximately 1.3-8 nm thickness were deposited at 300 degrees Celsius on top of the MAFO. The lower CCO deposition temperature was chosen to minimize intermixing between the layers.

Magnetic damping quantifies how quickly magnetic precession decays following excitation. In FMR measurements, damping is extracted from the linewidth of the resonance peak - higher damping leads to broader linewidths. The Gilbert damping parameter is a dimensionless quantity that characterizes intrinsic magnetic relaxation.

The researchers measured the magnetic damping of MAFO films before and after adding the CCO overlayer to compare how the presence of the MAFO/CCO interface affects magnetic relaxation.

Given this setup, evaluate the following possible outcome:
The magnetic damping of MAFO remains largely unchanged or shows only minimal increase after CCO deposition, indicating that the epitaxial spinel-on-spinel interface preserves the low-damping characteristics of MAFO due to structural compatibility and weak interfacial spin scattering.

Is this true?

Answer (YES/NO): NO